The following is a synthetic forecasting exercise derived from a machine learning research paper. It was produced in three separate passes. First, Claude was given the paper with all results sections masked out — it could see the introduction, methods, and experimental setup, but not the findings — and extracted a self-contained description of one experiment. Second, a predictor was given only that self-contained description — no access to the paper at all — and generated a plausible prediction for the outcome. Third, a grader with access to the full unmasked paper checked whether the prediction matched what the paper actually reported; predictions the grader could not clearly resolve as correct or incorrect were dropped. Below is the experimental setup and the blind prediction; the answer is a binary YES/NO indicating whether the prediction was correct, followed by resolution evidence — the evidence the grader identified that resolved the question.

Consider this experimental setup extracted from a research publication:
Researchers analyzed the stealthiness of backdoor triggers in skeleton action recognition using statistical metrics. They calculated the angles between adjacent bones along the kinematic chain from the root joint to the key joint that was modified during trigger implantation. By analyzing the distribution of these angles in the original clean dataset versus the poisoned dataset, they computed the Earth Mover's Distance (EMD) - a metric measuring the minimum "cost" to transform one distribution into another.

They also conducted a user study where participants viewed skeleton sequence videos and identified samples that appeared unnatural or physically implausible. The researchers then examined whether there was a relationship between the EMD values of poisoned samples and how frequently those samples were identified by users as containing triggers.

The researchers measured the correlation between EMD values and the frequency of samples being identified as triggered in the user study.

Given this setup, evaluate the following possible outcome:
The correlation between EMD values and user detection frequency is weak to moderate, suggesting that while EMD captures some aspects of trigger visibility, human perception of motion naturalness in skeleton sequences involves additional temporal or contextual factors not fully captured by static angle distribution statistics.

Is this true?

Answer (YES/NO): NO